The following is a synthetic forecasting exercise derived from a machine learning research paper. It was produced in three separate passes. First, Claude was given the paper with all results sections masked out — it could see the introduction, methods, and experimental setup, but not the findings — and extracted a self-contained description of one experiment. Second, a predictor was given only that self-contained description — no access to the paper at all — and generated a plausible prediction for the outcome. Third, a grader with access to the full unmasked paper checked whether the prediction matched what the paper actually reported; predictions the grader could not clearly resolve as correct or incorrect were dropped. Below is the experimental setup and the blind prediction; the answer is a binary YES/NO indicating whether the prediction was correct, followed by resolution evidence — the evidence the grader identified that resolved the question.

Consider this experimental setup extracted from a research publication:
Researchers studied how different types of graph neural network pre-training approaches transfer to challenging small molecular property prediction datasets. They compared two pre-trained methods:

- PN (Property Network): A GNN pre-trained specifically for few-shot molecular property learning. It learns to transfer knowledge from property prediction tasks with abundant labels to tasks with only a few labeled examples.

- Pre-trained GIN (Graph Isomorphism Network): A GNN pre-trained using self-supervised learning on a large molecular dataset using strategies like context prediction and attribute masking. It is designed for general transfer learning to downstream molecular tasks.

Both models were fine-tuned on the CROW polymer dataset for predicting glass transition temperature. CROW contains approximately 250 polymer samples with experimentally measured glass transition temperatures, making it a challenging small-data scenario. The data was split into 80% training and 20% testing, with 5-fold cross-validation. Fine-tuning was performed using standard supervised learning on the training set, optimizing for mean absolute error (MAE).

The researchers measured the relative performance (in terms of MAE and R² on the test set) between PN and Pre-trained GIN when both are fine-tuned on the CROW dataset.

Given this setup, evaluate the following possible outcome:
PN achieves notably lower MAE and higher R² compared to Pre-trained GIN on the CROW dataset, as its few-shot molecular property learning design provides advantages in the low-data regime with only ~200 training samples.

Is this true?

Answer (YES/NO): NO